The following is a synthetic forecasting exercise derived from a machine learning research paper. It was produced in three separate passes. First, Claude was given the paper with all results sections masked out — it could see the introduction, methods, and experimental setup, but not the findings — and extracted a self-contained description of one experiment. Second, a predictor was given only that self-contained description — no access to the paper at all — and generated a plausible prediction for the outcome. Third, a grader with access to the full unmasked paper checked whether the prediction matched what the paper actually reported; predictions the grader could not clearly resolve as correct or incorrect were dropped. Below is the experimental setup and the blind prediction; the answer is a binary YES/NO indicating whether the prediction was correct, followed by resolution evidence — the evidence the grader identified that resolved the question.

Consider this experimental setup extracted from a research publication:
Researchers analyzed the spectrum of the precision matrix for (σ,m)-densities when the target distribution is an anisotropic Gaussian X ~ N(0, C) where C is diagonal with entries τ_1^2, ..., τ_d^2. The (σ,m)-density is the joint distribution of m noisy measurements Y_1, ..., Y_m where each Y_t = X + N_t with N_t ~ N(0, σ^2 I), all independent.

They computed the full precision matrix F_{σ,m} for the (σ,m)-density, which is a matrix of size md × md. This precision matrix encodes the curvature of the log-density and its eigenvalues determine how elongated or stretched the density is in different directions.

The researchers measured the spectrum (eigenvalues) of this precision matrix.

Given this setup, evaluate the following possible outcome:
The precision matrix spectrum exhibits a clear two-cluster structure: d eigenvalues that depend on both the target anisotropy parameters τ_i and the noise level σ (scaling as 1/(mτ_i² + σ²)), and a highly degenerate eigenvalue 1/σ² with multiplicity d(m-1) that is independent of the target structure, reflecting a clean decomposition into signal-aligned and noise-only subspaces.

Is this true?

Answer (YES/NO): YES